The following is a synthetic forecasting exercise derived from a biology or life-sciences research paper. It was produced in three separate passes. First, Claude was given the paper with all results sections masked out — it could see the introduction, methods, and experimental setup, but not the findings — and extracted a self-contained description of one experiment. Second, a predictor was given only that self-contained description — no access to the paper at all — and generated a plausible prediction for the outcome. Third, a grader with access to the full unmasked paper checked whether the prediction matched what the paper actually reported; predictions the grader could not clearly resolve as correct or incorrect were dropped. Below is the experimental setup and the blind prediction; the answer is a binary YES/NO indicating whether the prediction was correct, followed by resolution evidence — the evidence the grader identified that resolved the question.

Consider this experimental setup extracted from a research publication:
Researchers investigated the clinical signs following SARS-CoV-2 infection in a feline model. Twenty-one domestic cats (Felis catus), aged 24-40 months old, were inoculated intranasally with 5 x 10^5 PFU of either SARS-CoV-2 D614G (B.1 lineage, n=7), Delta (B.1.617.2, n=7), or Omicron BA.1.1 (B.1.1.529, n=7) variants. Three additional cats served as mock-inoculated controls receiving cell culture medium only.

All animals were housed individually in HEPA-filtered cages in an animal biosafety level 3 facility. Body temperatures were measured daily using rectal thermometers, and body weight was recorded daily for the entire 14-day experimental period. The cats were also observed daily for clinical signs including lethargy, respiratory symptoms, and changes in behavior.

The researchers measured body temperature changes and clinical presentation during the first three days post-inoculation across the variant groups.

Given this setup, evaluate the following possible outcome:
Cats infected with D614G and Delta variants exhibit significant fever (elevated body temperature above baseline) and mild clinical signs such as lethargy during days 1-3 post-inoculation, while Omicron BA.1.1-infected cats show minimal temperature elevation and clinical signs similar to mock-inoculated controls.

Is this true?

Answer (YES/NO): YES